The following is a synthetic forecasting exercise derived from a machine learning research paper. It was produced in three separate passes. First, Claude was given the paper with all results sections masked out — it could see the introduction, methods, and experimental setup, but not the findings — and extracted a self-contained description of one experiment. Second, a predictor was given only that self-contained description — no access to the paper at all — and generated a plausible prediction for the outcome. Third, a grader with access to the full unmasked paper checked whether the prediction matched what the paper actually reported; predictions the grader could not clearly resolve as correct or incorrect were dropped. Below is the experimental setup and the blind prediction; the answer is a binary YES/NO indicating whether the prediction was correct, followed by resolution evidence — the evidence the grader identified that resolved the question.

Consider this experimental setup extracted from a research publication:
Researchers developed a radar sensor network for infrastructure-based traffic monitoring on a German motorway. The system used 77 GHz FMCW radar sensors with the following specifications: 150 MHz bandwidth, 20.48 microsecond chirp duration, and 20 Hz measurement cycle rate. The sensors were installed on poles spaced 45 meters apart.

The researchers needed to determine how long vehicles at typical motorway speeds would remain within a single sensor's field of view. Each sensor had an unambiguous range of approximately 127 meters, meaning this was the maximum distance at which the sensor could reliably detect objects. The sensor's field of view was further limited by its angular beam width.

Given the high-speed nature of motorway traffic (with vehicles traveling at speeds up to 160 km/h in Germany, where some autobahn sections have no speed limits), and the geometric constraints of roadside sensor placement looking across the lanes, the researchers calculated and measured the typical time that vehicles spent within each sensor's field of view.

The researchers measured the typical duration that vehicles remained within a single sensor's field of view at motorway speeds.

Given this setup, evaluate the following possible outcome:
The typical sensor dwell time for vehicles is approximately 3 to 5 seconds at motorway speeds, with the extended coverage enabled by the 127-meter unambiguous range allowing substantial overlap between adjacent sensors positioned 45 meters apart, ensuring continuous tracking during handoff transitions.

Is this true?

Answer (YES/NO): NO